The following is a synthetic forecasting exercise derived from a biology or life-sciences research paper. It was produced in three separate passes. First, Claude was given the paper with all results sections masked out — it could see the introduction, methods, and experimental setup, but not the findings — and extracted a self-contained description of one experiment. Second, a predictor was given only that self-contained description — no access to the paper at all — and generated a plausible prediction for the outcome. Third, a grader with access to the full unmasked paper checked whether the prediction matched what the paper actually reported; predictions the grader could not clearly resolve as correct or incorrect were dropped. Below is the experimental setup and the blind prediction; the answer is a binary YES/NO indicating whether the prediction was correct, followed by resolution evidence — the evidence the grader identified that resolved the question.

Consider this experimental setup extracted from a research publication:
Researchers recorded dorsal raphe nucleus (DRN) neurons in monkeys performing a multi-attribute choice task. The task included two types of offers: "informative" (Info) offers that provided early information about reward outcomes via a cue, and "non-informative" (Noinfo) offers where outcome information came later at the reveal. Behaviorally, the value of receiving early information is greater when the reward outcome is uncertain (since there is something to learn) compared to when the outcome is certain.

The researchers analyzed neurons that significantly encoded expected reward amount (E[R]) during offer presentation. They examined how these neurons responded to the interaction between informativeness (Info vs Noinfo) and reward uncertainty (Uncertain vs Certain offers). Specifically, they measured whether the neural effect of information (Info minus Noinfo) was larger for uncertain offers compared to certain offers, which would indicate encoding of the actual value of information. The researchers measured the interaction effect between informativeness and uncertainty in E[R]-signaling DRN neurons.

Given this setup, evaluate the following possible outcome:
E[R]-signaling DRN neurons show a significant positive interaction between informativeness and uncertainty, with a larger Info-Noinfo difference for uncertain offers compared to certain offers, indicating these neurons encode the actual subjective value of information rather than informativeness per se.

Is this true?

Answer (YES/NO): YES